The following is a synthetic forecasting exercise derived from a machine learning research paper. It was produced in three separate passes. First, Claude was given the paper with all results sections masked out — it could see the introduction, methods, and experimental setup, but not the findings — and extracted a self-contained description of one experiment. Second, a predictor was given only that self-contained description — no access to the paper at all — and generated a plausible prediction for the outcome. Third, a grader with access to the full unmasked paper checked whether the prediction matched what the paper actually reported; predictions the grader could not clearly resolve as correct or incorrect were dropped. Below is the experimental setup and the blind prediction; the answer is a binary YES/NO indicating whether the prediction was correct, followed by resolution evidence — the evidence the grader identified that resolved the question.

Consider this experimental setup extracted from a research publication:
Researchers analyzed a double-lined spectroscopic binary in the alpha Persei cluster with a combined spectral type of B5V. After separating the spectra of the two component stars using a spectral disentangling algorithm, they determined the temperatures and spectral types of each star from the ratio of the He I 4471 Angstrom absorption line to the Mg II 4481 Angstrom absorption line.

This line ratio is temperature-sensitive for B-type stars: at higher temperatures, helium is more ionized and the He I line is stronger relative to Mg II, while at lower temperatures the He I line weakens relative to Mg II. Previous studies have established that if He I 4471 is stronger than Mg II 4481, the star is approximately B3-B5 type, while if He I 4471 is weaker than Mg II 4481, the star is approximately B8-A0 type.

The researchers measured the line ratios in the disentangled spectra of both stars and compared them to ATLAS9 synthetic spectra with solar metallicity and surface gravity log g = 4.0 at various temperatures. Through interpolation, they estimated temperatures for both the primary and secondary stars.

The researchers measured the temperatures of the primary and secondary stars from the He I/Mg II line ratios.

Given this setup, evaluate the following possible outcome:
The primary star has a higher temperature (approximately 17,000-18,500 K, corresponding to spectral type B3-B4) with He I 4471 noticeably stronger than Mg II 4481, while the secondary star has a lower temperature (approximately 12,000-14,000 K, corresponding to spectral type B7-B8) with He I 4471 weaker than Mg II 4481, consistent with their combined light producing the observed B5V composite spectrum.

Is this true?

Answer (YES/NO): NO